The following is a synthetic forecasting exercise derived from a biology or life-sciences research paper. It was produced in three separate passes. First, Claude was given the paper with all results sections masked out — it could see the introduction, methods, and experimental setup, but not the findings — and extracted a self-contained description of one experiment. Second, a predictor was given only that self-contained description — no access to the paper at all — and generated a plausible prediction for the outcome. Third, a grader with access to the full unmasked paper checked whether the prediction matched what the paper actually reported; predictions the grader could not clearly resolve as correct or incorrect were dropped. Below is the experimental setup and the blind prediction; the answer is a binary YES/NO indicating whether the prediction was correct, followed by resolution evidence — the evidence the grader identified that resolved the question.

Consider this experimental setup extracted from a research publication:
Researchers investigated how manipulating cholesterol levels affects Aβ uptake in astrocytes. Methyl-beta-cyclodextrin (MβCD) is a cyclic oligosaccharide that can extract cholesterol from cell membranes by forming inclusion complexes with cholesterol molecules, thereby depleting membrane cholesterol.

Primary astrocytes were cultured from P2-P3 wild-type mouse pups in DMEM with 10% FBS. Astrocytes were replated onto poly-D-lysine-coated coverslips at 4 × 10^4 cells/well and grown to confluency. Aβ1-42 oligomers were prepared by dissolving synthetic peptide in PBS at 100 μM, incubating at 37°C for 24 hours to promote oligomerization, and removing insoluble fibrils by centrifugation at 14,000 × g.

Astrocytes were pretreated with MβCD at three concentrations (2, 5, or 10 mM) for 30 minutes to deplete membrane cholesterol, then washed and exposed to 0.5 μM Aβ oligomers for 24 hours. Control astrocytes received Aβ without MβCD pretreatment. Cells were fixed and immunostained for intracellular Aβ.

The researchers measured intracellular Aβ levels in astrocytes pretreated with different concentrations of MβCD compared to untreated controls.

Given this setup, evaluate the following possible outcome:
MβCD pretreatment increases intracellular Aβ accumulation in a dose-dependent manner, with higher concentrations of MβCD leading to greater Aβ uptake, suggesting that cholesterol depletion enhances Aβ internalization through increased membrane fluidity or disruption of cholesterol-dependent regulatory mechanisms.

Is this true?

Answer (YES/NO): NO